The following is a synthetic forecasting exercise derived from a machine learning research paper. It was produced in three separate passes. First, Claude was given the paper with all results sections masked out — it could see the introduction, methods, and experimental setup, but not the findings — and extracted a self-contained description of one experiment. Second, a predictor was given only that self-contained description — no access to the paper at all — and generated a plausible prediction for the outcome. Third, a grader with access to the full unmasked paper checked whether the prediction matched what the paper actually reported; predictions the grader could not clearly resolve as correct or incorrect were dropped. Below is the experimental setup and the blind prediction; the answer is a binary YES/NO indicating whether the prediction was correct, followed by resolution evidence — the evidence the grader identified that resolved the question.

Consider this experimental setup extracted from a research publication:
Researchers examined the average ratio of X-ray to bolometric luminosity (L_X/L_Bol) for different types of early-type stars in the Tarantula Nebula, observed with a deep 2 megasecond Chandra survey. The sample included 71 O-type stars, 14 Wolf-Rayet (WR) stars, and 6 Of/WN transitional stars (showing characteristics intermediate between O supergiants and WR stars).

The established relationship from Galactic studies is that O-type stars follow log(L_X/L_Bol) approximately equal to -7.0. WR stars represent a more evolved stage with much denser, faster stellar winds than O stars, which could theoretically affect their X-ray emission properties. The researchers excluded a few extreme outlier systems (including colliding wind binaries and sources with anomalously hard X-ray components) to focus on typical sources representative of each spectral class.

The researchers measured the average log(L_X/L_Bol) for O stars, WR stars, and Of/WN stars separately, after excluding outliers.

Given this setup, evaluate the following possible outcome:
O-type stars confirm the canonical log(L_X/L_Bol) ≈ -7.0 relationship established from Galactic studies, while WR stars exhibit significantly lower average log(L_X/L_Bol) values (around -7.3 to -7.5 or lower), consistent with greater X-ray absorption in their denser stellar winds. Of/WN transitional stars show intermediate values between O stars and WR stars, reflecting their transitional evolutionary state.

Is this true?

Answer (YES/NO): NO